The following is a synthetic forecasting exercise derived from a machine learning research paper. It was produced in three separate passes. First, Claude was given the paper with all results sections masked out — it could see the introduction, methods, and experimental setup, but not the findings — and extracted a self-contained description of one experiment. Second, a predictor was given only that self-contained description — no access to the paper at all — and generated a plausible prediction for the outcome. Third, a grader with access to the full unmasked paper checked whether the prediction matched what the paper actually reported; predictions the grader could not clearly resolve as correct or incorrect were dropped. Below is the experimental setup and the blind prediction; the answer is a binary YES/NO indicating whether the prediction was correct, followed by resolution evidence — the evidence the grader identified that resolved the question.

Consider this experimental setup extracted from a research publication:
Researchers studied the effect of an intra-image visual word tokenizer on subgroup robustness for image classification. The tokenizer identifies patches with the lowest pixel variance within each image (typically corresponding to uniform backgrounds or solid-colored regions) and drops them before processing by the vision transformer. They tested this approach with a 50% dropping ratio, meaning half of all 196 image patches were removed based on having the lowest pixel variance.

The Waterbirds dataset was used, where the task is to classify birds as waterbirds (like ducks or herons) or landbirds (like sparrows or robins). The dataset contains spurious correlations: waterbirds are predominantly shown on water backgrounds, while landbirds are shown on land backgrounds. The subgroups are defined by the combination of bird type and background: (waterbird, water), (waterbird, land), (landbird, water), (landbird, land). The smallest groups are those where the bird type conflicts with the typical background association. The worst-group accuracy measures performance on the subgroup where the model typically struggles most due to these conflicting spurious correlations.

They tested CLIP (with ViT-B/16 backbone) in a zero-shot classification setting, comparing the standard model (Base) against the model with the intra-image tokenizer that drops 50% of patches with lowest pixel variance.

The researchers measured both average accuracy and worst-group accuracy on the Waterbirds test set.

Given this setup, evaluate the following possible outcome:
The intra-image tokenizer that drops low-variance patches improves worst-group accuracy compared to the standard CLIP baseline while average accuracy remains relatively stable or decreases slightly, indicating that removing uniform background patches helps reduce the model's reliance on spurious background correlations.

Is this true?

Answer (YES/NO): YES